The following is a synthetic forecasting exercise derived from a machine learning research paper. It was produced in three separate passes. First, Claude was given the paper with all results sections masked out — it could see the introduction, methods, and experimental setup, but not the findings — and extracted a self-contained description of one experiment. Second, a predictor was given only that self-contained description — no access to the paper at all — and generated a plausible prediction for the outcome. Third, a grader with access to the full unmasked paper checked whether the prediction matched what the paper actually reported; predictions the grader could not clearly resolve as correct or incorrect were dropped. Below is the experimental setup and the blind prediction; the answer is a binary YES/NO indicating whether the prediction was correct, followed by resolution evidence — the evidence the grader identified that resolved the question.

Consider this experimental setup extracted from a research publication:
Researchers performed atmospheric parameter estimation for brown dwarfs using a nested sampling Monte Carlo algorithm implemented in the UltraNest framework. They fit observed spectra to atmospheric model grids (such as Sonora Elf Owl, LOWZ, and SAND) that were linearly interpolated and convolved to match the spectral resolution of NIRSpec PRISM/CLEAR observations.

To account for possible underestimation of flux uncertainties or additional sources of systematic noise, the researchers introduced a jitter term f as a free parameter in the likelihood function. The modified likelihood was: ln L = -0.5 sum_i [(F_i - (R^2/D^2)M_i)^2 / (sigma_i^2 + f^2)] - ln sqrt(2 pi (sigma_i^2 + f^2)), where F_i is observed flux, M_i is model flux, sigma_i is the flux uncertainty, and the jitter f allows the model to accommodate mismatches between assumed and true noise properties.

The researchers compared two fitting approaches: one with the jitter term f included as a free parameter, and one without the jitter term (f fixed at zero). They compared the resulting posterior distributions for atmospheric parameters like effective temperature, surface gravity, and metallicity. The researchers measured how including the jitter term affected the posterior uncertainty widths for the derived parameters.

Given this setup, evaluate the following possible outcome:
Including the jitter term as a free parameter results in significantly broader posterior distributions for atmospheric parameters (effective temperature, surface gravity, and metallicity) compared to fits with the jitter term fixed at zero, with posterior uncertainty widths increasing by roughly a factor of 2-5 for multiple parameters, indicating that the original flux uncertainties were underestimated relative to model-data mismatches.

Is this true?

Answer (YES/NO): NO